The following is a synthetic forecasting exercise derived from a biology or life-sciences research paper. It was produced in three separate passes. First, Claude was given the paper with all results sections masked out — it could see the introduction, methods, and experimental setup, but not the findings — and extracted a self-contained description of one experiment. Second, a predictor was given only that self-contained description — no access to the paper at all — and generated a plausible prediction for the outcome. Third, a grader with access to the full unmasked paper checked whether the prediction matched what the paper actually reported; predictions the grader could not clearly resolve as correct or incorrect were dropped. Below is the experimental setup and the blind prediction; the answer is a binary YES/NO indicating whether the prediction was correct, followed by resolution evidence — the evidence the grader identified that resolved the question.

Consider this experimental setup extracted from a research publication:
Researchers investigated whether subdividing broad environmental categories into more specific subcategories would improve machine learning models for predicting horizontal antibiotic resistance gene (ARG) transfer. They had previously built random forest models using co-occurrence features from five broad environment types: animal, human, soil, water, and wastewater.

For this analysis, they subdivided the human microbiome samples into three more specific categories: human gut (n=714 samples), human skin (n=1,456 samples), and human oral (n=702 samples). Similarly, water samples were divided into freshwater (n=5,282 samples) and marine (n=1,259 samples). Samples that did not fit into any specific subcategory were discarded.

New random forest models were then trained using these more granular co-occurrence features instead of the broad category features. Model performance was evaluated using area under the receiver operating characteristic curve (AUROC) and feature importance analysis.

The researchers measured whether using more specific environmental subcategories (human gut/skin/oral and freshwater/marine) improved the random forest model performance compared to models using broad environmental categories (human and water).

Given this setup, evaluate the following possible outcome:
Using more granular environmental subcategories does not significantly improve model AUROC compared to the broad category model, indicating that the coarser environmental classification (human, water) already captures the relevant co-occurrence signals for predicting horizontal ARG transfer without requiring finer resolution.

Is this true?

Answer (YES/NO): YES